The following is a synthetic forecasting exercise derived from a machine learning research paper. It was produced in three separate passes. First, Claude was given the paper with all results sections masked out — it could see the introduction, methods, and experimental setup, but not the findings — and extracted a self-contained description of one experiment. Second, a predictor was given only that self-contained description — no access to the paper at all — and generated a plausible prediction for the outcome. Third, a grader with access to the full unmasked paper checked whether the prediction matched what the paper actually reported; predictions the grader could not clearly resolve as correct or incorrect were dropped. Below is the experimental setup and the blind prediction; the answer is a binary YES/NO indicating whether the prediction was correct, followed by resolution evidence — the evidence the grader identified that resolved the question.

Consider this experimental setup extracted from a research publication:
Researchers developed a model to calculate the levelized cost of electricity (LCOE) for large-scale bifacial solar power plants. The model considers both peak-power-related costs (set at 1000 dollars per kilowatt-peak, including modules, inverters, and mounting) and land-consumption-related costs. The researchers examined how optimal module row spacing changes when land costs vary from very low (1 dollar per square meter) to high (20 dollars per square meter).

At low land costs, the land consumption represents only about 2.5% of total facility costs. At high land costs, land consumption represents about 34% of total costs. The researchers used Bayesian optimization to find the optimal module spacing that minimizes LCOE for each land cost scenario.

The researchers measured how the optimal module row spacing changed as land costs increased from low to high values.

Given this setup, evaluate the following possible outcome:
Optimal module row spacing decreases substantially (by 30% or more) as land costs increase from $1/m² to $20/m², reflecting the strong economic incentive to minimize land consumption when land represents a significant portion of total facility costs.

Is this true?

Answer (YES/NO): YES